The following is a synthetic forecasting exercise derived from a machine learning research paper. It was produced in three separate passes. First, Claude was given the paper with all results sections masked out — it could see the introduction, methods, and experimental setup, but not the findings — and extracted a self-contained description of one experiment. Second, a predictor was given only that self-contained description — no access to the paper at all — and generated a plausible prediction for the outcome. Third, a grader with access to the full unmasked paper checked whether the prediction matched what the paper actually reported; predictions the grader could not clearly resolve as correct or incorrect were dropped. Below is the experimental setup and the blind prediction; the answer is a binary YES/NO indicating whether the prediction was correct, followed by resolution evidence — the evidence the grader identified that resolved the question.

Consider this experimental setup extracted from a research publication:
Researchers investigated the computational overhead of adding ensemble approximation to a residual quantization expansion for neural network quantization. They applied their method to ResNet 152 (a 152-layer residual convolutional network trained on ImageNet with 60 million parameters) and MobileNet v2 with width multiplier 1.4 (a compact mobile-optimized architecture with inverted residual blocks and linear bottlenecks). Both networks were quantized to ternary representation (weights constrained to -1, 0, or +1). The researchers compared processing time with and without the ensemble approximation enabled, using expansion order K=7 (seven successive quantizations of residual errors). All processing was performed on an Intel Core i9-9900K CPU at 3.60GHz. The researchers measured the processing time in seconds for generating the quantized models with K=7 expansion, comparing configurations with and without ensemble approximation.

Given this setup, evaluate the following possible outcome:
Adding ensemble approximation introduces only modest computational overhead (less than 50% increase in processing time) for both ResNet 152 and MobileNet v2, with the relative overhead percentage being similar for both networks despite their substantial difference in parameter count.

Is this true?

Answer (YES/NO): YES